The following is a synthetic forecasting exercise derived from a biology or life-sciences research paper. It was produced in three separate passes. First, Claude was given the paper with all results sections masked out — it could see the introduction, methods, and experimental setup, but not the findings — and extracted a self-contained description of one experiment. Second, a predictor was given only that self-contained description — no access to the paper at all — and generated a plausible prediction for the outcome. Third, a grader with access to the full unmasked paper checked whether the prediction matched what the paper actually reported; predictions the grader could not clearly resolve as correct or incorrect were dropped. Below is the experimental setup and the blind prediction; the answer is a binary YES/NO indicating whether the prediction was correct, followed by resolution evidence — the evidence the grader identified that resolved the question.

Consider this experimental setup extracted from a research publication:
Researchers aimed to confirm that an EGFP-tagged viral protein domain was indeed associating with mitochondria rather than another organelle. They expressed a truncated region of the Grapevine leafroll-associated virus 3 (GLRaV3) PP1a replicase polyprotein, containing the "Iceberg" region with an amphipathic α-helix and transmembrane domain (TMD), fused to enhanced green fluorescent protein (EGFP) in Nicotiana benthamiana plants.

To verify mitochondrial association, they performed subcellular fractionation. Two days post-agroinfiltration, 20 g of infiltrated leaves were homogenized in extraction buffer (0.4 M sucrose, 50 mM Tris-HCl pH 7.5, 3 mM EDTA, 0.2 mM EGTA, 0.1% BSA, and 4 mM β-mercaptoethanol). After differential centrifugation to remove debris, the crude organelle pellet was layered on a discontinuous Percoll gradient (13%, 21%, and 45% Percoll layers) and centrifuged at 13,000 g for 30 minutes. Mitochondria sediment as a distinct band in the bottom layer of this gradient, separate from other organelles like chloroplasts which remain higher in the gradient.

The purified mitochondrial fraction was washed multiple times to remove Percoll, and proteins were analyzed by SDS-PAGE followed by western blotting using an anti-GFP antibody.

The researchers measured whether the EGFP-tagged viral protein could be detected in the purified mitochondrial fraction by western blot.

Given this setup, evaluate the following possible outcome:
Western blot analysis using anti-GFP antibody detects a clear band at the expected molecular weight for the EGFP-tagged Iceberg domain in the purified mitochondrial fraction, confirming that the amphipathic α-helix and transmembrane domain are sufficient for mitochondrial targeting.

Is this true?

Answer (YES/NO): YES